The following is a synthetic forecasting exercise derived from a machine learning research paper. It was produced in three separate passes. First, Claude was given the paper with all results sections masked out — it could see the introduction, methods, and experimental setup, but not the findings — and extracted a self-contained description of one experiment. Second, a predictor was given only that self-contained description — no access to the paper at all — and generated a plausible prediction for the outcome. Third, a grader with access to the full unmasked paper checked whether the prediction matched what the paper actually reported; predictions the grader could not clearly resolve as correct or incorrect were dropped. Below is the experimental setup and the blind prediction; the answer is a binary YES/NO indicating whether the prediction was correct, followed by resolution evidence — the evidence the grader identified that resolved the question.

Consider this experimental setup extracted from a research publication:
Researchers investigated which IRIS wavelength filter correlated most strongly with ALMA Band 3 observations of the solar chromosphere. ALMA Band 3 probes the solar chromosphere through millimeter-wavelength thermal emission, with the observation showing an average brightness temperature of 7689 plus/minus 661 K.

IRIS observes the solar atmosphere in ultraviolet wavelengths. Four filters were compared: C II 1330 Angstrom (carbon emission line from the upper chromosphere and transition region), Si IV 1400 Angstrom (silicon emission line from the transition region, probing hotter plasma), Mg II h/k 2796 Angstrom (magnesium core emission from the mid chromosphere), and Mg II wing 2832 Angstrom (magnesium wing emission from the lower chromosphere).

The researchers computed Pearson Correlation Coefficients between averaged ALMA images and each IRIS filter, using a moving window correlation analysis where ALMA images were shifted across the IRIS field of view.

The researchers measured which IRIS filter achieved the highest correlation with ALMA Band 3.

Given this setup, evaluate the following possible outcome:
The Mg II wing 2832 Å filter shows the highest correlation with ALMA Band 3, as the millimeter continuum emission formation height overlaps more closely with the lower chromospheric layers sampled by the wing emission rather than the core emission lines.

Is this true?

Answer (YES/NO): NO